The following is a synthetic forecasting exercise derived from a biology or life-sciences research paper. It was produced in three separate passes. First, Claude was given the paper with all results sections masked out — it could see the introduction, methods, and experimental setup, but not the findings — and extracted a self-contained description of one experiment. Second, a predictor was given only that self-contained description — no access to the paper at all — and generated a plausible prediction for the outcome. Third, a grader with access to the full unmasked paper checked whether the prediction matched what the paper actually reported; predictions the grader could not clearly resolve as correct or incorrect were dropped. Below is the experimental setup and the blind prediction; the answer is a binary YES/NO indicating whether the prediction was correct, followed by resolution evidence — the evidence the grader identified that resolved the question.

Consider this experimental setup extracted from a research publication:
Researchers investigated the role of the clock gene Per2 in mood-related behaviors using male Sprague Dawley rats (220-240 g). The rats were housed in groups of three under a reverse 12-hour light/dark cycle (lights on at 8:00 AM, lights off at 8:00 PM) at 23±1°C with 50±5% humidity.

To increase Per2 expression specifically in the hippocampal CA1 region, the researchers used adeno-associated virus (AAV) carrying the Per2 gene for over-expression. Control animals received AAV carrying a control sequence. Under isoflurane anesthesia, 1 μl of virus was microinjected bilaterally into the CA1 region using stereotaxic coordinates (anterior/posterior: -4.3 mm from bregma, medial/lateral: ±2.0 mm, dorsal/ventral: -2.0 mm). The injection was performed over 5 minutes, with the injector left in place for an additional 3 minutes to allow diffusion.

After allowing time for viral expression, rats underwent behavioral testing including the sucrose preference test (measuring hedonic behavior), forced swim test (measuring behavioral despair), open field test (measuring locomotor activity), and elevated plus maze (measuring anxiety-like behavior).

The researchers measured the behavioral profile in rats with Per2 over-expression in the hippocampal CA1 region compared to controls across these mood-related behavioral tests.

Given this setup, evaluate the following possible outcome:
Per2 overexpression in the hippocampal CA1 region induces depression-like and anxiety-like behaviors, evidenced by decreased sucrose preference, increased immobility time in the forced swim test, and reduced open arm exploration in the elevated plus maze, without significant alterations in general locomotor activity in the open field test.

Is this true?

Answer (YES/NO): NO